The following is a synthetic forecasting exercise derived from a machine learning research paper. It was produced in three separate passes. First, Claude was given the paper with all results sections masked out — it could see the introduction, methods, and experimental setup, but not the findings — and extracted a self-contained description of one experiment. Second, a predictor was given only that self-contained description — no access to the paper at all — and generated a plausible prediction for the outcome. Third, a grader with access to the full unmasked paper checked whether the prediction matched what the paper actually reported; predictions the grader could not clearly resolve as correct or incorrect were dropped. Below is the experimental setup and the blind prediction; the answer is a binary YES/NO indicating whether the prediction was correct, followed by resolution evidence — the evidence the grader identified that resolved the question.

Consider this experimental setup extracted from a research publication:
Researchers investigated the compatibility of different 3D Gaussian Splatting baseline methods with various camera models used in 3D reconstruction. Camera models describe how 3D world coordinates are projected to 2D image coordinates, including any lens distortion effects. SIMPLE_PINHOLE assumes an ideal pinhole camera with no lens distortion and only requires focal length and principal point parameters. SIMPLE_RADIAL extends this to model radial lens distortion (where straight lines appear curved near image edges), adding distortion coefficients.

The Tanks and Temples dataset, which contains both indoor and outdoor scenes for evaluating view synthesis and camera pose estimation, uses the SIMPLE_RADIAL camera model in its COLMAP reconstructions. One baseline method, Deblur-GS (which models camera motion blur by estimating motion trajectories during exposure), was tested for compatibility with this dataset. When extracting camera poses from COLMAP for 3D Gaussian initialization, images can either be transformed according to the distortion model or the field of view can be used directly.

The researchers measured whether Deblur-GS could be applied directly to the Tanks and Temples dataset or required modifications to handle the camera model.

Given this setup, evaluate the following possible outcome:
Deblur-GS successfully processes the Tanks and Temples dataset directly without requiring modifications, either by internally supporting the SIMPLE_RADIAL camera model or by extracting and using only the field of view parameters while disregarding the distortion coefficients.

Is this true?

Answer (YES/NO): NO